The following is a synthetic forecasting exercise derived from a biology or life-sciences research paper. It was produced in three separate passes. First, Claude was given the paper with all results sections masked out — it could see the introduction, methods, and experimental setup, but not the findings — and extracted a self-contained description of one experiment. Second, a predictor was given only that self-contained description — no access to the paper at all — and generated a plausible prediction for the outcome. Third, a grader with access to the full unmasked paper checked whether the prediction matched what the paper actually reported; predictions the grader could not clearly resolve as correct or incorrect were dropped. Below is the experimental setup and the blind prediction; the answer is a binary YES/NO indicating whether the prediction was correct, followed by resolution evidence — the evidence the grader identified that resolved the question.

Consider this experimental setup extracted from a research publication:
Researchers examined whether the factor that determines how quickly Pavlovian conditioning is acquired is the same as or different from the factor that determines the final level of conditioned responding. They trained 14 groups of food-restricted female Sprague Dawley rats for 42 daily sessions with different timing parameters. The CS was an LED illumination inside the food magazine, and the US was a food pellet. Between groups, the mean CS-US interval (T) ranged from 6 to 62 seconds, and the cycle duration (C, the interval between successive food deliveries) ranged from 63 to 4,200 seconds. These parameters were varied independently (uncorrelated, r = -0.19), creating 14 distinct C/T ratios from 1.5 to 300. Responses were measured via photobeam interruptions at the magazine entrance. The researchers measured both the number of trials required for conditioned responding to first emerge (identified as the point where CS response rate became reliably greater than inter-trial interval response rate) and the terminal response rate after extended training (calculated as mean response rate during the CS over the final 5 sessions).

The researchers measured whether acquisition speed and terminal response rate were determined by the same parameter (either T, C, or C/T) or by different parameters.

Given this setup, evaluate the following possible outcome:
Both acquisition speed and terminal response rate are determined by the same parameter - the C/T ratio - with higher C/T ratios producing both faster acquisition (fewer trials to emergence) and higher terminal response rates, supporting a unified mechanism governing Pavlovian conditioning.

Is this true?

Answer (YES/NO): NO